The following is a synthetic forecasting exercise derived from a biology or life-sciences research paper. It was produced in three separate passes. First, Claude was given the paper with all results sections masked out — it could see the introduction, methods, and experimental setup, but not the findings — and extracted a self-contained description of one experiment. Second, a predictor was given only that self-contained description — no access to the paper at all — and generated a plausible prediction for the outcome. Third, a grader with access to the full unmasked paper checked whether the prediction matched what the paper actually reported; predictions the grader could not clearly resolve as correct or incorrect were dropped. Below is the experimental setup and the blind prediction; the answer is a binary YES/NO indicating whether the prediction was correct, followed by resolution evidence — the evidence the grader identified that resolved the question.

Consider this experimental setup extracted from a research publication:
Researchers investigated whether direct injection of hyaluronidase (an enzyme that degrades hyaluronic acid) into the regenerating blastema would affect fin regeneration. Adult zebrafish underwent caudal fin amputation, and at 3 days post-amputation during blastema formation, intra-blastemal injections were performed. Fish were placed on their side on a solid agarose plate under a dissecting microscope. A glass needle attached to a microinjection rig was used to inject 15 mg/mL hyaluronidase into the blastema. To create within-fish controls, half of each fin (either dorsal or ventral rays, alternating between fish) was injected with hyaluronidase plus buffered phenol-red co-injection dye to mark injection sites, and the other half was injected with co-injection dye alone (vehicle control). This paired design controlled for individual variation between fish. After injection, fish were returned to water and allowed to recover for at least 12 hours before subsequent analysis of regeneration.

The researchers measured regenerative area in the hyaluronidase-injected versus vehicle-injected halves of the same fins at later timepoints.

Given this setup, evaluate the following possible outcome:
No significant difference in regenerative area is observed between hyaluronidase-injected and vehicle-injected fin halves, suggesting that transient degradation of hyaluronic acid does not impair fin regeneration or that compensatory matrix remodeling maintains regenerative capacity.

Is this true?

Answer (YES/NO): NO